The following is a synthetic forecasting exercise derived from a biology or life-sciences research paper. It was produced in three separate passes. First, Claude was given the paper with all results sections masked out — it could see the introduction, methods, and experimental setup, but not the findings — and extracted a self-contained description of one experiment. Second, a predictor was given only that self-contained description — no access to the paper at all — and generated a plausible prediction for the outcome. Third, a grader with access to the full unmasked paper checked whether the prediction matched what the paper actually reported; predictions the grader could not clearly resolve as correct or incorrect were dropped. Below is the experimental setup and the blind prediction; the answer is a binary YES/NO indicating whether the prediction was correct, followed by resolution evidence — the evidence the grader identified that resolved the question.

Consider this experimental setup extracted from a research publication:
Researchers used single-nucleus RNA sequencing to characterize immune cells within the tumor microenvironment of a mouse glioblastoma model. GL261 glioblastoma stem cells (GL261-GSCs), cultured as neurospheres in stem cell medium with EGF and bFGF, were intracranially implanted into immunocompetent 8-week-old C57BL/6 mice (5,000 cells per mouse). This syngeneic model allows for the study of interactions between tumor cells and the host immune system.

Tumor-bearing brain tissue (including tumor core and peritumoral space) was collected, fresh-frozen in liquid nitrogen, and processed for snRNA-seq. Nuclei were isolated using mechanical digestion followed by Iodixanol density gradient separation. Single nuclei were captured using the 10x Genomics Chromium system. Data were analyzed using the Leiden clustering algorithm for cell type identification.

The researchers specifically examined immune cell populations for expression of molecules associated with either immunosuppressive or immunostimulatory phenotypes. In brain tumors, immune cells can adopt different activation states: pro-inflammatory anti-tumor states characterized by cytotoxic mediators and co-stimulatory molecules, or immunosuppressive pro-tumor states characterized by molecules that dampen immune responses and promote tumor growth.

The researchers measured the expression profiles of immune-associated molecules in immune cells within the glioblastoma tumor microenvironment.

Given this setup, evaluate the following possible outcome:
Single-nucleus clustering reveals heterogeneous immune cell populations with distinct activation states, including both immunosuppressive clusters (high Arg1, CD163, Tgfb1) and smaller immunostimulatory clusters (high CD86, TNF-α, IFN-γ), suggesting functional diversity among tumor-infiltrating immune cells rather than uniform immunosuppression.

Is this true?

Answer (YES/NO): NO